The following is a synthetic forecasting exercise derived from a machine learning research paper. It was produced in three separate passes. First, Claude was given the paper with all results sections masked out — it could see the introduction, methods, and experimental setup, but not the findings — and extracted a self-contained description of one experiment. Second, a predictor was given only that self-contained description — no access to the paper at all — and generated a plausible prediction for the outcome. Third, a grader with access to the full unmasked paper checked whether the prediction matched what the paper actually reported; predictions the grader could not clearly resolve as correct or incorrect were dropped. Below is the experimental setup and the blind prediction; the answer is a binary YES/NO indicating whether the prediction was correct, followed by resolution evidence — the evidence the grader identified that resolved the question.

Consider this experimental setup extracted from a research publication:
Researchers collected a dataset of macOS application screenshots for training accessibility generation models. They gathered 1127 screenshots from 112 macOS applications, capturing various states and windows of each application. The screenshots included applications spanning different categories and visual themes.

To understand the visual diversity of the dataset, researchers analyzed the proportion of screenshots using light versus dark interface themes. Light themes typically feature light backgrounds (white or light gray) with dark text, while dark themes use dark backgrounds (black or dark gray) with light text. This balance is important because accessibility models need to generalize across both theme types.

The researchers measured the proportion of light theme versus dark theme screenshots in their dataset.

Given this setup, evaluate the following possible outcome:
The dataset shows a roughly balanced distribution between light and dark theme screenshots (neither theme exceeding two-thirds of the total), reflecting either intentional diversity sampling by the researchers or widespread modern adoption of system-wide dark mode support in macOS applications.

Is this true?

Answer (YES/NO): YES